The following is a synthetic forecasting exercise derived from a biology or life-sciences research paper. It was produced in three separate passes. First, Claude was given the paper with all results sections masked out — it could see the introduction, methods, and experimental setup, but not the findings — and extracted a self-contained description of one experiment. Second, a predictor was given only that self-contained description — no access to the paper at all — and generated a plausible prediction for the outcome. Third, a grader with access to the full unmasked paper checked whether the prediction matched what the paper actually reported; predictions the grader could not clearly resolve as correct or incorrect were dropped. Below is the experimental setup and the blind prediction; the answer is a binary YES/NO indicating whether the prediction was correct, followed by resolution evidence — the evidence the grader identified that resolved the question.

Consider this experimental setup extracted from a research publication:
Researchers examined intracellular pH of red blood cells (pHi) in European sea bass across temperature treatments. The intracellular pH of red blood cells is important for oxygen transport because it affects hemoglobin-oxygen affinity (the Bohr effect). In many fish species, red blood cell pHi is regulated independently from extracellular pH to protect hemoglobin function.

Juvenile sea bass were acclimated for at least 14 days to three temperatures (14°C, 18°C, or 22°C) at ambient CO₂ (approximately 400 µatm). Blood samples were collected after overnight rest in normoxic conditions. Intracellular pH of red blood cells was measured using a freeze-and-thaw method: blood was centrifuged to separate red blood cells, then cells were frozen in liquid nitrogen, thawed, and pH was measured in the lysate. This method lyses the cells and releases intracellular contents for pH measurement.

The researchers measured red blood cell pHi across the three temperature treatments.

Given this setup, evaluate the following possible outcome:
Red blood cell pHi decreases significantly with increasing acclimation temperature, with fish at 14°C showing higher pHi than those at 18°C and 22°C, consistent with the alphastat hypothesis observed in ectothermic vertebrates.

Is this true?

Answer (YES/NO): NO